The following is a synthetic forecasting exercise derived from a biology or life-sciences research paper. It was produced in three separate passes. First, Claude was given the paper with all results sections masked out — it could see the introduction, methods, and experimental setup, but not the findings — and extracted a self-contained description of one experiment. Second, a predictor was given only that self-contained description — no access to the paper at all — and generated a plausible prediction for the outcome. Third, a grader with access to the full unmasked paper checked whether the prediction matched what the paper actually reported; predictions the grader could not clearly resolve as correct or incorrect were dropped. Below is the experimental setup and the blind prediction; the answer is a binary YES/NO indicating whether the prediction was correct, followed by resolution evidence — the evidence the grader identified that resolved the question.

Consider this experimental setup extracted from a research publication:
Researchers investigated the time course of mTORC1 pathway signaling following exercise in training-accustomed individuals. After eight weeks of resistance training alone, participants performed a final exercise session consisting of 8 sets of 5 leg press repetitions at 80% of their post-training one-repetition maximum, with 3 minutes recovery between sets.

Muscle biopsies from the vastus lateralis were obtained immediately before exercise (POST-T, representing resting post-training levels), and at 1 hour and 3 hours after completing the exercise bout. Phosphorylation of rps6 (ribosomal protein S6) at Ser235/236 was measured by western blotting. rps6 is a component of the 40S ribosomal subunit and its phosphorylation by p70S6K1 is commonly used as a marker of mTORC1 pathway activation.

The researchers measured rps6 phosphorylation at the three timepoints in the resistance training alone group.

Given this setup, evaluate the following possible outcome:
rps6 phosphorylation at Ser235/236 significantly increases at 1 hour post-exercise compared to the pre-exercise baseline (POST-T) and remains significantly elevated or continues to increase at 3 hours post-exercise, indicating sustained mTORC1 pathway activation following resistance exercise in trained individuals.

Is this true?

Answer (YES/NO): YES